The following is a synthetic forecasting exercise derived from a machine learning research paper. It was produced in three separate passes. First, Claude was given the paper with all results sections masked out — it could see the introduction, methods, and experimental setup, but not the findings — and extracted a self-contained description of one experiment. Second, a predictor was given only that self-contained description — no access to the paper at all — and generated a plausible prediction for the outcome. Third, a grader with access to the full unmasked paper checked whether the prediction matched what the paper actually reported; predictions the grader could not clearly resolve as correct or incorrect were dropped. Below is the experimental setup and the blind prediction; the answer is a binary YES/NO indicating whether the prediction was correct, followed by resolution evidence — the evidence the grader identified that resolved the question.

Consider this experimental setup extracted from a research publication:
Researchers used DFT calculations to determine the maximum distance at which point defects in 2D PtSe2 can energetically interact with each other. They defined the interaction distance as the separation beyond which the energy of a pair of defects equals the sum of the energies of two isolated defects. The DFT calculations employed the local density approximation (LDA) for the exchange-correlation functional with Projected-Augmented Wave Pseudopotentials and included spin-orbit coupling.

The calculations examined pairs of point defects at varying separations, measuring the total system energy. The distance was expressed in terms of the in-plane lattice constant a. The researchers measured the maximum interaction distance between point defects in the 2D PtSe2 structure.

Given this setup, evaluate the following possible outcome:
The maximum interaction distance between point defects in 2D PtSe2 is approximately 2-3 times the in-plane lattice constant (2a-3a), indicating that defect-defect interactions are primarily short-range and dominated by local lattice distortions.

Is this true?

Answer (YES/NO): NO